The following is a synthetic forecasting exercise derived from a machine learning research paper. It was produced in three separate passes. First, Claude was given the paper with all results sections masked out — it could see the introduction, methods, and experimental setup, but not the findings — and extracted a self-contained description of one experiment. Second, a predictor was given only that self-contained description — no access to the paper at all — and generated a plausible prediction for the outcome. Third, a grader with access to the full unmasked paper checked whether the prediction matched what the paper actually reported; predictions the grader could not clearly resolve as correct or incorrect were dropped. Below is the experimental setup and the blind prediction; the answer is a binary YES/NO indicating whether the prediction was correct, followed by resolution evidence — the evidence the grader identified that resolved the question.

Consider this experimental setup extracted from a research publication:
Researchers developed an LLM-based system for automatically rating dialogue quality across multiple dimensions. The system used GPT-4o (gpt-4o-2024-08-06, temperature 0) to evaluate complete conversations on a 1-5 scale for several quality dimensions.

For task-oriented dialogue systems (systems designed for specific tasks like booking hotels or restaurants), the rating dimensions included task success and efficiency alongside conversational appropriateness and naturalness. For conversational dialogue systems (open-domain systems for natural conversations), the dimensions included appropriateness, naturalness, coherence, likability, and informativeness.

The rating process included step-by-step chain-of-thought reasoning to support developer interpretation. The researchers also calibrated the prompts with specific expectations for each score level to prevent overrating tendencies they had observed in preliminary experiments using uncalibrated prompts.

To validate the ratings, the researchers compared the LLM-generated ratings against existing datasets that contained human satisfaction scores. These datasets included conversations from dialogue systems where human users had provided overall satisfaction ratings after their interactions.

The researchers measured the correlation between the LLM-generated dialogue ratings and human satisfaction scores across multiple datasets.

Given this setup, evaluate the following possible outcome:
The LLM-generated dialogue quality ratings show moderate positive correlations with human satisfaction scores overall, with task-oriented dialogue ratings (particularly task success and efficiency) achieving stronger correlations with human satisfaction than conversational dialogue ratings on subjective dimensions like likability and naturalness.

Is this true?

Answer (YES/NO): NO